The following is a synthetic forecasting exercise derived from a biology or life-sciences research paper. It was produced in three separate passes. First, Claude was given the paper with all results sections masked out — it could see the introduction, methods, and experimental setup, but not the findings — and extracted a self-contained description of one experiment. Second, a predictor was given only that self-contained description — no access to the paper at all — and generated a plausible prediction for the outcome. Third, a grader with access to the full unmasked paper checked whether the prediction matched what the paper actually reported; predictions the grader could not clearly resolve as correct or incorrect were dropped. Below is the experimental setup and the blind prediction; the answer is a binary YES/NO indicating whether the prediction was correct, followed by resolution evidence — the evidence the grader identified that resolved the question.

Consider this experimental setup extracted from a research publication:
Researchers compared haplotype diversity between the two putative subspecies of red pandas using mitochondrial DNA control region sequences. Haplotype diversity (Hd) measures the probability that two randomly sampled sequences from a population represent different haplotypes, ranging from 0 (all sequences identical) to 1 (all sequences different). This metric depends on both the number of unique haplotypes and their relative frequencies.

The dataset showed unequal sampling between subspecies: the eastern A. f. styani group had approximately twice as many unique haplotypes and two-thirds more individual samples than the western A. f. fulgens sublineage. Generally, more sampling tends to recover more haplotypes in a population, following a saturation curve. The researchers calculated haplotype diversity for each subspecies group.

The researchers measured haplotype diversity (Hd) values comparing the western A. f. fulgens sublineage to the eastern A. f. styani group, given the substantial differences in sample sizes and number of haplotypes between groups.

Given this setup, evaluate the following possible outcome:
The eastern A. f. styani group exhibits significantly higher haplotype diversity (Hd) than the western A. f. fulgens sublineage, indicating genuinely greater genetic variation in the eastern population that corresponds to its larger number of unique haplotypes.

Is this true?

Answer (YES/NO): NO